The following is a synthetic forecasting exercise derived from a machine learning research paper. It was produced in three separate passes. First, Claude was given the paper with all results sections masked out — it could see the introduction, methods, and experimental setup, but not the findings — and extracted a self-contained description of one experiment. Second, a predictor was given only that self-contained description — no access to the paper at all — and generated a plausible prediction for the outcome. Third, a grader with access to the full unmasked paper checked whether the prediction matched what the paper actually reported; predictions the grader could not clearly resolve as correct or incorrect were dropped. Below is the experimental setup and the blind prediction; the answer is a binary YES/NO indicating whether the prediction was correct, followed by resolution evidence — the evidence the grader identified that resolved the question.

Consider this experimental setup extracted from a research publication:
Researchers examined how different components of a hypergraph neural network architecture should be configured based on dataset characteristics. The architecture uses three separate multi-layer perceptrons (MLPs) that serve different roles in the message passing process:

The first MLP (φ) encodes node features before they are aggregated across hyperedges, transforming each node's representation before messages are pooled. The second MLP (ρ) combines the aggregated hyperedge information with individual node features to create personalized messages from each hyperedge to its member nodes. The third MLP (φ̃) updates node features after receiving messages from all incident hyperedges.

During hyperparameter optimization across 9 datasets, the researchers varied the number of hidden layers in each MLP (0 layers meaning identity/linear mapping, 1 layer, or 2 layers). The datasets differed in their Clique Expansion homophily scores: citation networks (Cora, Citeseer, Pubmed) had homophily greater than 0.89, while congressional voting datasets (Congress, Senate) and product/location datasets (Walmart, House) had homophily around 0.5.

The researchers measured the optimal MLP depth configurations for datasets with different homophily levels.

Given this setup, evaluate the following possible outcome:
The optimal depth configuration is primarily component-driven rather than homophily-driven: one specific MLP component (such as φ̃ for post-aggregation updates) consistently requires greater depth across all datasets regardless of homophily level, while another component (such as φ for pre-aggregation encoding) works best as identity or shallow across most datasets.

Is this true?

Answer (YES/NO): NO